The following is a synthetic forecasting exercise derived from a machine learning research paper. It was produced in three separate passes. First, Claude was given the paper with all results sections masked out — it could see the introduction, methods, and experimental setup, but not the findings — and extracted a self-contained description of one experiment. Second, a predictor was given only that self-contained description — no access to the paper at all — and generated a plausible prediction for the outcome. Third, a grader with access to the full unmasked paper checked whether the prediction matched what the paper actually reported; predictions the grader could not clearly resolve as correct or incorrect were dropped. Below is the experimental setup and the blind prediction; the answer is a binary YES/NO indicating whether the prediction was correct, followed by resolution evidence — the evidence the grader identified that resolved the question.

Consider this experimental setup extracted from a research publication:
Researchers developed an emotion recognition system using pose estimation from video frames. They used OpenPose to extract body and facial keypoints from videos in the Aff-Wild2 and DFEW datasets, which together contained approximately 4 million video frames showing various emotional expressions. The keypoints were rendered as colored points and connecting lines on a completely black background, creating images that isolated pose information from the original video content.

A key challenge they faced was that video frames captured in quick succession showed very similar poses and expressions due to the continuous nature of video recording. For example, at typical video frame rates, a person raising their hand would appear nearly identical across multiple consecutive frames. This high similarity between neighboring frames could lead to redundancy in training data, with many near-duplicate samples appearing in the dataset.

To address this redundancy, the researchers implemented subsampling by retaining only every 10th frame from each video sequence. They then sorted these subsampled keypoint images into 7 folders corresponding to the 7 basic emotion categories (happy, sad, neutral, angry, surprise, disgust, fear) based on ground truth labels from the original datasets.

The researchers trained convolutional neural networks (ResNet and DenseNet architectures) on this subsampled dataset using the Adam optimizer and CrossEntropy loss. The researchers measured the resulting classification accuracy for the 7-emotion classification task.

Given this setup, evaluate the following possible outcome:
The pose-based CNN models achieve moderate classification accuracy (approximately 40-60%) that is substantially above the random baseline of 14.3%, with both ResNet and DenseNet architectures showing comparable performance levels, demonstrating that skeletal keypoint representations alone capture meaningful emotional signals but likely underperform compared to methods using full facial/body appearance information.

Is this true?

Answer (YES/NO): NO